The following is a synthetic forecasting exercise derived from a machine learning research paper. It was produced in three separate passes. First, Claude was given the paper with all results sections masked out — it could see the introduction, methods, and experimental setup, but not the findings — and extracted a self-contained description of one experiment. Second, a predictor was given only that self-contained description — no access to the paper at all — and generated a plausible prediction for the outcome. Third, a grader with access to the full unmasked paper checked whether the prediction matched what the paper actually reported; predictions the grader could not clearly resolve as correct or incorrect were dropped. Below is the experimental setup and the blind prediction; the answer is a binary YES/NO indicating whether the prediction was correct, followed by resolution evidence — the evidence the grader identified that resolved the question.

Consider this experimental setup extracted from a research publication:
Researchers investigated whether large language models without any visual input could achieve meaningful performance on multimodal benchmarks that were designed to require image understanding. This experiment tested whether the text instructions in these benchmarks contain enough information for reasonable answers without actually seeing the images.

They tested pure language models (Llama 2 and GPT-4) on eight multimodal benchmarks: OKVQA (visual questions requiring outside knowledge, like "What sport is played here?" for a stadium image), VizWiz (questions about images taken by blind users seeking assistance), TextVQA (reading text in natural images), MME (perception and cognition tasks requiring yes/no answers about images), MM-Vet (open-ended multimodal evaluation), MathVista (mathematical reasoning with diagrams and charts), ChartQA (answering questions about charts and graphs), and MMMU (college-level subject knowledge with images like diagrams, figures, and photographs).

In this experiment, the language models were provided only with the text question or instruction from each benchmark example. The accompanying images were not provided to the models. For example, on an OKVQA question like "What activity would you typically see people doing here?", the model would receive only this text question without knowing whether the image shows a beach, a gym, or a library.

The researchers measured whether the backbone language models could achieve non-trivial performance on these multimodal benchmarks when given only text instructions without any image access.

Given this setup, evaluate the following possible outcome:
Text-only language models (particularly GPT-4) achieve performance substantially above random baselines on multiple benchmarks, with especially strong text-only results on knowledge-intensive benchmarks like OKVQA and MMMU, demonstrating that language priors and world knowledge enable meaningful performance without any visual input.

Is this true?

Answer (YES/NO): NO